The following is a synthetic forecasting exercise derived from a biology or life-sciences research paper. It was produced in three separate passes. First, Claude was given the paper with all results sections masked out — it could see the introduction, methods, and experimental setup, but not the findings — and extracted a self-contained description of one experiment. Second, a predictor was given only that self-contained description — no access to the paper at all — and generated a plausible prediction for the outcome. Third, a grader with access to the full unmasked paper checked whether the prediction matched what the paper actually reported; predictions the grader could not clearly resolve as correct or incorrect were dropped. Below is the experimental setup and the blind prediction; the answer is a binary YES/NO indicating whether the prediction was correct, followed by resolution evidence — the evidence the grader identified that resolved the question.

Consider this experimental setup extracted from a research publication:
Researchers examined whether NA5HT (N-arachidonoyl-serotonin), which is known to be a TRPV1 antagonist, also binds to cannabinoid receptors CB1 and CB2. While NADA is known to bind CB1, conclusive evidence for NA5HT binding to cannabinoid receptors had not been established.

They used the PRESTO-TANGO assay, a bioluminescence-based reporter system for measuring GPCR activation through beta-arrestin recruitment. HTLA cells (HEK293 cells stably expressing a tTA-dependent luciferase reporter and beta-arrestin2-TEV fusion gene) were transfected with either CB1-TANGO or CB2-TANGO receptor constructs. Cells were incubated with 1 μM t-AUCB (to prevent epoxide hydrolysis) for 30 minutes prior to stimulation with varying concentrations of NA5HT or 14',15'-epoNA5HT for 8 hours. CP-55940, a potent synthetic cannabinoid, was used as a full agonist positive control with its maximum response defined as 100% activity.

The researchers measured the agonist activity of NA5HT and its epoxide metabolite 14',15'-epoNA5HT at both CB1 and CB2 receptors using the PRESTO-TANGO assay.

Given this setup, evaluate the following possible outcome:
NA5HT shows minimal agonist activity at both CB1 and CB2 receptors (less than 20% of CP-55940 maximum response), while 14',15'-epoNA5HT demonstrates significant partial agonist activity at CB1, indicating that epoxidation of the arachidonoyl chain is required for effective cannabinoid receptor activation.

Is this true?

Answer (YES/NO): NO